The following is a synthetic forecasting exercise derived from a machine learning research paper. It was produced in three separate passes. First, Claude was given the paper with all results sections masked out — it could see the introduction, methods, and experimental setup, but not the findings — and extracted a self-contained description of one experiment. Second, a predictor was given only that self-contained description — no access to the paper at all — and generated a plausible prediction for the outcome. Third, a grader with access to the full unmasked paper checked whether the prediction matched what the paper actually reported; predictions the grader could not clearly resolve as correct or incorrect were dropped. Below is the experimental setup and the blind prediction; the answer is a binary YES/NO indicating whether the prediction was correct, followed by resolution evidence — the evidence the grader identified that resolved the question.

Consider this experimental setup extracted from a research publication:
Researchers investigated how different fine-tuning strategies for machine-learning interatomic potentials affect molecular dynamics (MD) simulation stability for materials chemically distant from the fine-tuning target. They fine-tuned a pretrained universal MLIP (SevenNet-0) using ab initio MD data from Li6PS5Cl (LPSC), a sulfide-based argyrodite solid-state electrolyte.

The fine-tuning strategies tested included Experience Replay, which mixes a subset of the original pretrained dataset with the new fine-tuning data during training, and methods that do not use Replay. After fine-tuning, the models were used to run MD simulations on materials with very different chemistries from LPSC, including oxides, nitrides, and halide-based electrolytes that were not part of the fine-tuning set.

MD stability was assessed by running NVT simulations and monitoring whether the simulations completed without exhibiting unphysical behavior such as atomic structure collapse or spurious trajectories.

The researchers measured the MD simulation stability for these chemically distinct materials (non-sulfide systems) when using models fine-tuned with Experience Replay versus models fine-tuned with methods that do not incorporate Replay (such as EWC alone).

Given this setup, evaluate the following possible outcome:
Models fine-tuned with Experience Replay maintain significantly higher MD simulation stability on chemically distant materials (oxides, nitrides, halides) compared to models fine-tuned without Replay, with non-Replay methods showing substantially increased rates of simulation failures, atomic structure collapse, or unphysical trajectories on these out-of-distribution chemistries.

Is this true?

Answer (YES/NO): NO